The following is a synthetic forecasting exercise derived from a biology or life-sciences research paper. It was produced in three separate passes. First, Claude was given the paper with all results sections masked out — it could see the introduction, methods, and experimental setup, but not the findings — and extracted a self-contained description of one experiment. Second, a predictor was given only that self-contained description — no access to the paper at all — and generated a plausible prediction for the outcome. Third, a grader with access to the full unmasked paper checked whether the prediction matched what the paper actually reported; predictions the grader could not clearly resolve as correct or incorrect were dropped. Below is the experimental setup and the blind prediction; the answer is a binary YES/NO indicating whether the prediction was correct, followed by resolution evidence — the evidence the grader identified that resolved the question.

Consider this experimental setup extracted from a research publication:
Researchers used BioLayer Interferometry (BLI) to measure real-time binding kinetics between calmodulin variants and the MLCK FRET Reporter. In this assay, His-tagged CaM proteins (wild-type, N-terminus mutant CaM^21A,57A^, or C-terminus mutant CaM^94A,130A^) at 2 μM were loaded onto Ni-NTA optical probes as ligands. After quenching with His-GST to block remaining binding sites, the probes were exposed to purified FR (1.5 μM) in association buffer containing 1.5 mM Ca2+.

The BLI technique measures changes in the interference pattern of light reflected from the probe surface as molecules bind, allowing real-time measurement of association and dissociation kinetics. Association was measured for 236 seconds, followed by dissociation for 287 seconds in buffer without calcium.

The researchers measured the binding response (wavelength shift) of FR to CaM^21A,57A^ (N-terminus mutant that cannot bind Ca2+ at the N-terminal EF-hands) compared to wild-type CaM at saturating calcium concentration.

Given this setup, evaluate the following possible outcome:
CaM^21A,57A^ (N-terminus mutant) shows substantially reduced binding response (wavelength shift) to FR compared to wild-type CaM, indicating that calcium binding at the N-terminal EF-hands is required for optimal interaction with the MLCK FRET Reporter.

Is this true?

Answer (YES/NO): YES